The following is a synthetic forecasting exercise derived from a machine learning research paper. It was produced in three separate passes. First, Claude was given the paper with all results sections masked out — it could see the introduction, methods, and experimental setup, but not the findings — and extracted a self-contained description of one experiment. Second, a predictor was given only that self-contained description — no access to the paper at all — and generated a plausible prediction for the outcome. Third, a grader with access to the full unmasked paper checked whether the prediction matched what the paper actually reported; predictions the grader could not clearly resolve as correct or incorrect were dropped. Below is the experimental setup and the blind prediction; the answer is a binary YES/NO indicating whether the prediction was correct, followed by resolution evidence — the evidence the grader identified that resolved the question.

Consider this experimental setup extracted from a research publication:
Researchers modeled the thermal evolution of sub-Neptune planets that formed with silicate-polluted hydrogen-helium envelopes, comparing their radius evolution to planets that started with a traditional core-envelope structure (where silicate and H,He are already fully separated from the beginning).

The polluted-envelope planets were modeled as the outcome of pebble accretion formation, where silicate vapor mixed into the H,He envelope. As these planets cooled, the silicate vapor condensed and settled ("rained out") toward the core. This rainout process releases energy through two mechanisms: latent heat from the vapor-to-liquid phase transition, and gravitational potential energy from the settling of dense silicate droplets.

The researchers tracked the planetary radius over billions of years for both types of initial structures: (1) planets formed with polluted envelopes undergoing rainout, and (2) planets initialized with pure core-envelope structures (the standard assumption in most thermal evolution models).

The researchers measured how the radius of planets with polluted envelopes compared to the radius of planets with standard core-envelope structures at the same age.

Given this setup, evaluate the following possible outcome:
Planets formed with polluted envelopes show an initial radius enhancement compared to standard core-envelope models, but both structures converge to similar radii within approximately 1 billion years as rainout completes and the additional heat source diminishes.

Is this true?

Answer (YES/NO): NO